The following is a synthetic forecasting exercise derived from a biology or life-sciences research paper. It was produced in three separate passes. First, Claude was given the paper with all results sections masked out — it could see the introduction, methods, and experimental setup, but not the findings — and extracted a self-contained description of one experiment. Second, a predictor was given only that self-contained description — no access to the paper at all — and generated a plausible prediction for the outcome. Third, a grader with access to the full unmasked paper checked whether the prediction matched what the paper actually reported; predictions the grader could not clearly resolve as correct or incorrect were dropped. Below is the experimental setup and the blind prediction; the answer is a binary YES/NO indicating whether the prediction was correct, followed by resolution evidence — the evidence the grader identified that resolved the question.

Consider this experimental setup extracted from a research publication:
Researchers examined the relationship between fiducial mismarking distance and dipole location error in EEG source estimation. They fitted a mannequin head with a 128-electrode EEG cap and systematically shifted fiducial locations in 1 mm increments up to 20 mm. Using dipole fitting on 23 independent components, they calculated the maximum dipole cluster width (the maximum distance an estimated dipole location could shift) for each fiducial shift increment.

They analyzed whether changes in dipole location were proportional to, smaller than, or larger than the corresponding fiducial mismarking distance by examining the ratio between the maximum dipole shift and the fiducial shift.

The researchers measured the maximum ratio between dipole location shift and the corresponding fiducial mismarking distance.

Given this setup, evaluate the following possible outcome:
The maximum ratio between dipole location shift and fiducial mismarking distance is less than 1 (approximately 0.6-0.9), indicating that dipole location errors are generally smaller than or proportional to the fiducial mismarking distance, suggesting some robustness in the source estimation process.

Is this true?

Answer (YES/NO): NO